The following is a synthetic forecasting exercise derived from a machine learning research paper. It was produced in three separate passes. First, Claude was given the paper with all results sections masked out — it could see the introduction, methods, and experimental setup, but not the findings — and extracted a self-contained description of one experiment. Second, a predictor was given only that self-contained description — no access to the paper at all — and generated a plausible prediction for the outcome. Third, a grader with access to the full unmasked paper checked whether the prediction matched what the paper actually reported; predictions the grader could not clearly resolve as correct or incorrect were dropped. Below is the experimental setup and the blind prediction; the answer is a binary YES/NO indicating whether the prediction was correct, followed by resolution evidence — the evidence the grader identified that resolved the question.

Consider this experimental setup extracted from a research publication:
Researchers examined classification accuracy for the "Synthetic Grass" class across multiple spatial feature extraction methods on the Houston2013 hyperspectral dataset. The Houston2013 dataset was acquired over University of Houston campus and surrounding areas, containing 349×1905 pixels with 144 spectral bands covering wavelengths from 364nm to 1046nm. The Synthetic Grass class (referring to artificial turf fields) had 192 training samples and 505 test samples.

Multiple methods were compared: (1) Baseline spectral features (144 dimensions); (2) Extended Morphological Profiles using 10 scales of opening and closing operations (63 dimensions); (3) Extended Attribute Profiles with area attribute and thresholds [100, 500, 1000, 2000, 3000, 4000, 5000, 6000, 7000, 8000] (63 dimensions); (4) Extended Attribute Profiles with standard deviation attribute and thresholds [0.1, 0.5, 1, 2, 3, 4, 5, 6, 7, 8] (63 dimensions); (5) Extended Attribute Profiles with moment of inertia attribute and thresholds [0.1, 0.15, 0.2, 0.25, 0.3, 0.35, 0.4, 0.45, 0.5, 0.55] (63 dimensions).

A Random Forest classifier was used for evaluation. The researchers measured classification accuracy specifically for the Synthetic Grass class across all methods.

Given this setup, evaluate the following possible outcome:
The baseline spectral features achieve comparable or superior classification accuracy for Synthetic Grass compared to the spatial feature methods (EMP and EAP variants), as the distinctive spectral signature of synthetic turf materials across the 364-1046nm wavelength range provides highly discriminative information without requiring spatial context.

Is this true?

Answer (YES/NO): NO